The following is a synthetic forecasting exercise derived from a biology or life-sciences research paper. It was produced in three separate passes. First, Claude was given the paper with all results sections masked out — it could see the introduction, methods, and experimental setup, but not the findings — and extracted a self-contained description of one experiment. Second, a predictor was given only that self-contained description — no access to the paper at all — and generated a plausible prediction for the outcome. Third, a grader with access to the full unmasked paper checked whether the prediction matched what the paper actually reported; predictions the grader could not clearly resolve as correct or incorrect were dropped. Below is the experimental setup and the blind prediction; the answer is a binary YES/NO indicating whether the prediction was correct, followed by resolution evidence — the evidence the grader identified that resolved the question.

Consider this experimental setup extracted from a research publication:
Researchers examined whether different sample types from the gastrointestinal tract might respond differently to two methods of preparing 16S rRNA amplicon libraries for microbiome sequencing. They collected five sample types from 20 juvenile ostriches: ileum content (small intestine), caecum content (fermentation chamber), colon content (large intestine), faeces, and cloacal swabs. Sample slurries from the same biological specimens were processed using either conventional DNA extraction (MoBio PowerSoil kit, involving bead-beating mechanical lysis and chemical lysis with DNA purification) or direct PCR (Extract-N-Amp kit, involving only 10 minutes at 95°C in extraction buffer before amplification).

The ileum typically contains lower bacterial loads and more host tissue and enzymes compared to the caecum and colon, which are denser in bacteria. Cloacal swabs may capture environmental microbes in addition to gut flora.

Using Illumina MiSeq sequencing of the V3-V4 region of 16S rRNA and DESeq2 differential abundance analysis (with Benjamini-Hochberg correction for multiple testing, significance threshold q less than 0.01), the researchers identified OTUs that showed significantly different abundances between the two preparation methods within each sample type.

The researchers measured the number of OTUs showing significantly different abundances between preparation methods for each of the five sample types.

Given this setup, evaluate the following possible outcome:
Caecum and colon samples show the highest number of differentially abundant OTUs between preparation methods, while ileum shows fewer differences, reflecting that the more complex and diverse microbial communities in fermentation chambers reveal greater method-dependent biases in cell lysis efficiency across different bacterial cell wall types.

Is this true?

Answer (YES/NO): NO